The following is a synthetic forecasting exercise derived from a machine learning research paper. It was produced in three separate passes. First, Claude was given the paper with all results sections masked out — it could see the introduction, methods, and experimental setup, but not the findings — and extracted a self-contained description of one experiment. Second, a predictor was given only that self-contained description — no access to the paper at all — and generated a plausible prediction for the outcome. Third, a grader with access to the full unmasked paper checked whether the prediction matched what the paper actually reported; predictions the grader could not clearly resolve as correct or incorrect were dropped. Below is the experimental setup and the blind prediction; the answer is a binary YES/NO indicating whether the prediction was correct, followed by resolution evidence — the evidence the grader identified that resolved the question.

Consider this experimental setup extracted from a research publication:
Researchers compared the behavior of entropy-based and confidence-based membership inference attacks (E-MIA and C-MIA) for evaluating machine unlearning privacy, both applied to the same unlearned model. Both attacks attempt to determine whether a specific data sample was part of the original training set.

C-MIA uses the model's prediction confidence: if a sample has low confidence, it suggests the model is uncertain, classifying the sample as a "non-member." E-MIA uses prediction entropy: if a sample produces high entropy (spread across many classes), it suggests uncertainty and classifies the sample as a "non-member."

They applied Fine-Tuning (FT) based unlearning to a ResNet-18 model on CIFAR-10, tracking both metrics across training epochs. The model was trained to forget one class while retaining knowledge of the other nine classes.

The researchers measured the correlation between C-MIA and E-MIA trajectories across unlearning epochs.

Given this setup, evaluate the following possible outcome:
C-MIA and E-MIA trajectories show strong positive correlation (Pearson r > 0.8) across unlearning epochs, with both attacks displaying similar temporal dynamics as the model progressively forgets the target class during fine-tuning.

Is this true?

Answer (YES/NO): NO